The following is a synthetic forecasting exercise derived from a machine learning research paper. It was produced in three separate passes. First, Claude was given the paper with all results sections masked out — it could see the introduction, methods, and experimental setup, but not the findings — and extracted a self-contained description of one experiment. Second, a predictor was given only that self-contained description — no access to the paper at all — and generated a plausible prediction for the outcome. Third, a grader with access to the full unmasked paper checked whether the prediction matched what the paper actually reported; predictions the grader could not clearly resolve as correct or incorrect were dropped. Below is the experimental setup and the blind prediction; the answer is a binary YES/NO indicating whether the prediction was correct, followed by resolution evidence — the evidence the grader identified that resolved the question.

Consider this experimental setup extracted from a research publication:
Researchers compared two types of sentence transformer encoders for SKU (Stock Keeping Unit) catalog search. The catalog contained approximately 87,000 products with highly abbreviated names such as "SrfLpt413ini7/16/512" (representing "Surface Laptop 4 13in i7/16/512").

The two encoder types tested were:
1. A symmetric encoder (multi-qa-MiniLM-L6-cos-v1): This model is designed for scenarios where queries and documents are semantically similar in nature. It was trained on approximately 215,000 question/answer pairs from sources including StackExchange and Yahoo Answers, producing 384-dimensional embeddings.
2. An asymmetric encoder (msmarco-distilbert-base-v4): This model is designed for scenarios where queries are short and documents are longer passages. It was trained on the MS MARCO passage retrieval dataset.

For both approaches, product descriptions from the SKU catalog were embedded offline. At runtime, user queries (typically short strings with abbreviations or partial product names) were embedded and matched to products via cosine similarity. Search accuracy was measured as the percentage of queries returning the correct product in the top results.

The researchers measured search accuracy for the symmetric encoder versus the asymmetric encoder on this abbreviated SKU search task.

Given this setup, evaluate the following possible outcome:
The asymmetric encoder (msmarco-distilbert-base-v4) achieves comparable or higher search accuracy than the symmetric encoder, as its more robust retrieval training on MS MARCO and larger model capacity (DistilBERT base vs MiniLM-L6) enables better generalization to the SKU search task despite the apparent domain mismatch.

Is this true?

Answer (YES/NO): NO